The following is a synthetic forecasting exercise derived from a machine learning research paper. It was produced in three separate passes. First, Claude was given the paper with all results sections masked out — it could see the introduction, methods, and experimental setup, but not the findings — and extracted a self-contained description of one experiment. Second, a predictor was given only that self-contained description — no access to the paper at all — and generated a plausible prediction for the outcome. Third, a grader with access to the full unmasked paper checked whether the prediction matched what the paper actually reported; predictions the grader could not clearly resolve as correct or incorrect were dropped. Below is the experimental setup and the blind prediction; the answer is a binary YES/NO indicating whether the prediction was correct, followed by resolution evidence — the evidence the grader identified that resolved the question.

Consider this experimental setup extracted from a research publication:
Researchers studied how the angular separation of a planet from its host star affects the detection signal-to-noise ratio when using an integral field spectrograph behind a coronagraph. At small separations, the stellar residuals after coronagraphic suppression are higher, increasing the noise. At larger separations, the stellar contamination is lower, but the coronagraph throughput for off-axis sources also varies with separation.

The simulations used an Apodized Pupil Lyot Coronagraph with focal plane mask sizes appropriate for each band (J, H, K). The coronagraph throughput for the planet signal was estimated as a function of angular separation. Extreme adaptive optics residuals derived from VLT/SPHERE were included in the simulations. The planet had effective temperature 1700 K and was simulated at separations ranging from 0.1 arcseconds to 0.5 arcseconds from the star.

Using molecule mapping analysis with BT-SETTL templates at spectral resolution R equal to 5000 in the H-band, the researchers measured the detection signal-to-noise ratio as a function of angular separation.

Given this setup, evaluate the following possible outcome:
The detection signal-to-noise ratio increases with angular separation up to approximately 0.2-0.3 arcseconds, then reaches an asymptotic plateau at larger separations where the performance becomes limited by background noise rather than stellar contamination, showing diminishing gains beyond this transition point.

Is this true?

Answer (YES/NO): NO